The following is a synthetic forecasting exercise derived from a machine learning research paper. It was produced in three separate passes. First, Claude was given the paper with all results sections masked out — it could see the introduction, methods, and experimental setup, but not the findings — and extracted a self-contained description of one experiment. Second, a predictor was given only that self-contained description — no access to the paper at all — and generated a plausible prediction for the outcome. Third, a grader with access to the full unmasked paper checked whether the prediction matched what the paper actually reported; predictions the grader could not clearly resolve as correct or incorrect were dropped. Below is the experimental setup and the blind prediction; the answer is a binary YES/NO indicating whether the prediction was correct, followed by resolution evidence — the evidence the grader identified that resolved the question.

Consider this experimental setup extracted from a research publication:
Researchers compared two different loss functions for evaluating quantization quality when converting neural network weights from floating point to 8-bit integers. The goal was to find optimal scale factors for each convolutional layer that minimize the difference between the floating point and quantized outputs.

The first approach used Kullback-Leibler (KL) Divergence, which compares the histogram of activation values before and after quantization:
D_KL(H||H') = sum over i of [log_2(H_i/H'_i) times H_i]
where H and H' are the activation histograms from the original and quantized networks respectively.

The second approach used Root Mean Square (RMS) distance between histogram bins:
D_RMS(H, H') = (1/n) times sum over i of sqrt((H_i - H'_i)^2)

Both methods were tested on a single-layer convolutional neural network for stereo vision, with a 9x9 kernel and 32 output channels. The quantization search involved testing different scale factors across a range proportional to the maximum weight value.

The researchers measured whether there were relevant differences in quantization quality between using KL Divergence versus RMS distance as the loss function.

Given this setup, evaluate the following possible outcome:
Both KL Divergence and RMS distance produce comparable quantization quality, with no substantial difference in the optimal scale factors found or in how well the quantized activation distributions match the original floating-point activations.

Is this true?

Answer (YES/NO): YES